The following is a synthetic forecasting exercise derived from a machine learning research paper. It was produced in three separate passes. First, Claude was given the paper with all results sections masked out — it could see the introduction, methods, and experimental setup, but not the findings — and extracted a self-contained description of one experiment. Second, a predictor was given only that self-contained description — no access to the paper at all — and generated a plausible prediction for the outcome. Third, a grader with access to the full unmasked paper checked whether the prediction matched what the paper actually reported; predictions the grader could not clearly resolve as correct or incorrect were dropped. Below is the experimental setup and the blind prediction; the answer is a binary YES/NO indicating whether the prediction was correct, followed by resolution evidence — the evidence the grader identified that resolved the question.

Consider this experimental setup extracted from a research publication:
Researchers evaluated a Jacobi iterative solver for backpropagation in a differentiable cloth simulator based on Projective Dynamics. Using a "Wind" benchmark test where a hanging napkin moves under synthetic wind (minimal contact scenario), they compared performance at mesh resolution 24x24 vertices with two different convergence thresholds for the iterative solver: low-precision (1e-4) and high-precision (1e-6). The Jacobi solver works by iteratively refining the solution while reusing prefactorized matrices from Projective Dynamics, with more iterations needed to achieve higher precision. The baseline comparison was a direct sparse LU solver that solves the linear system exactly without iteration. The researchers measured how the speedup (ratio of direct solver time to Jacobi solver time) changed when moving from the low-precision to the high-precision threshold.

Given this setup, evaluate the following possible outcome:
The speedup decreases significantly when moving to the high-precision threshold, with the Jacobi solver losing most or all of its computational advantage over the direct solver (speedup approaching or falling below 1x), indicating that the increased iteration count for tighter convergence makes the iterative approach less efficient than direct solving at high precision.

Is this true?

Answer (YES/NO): YES